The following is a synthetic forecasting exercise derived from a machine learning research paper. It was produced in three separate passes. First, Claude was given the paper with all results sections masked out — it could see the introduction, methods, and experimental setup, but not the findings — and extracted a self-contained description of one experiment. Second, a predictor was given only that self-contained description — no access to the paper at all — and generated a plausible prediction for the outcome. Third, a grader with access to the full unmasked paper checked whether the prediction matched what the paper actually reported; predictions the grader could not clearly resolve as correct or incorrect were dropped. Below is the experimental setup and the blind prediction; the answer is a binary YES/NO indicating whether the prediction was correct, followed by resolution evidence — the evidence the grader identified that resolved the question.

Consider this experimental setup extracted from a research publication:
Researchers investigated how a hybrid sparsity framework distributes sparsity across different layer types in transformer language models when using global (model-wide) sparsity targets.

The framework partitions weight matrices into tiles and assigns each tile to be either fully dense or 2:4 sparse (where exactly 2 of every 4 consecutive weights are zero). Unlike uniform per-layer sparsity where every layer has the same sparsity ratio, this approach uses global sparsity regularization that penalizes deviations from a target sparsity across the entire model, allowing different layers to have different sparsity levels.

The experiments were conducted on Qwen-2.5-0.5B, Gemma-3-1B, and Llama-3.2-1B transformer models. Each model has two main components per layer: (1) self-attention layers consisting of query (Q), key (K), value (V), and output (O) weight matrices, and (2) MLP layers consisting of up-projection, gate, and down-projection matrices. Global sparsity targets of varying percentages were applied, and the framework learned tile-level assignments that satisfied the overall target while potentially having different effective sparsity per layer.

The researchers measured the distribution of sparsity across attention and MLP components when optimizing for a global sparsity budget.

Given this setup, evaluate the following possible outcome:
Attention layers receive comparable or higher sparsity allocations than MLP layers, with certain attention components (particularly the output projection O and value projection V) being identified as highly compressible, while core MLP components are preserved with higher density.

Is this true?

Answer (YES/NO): NO